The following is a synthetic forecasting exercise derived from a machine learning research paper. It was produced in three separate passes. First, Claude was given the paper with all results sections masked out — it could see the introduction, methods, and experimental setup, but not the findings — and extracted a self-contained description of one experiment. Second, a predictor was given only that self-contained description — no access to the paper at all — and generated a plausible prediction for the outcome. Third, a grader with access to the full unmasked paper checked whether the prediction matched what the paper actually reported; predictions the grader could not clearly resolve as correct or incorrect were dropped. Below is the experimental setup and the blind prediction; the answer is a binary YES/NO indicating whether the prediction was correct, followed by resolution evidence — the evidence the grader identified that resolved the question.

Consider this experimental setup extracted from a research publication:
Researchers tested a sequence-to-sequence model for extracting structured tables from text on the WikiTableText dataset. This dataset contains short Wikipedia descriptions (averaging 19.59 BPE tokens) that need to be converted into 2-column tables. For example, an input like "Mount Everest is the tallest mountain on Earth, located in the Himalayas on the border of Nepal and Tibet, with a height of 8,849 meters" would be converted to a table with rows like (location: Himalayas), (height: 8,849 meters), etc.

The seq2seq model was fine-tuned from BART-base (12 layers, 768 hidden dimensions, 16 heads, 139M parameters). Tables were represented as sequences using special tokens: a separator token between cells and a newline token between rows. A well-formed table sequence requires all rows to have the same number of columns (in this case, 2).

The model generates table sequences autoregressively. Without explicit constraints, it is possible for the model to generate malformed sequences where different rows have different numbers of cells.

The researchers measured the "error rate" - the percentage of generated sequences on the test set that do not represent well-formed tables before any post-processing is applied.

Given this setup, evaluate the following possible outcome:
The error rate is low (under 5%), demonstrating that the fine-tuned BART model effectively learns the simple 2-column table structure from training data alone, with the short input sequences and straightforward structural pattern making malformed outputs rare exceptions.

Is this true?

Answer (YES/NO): YES